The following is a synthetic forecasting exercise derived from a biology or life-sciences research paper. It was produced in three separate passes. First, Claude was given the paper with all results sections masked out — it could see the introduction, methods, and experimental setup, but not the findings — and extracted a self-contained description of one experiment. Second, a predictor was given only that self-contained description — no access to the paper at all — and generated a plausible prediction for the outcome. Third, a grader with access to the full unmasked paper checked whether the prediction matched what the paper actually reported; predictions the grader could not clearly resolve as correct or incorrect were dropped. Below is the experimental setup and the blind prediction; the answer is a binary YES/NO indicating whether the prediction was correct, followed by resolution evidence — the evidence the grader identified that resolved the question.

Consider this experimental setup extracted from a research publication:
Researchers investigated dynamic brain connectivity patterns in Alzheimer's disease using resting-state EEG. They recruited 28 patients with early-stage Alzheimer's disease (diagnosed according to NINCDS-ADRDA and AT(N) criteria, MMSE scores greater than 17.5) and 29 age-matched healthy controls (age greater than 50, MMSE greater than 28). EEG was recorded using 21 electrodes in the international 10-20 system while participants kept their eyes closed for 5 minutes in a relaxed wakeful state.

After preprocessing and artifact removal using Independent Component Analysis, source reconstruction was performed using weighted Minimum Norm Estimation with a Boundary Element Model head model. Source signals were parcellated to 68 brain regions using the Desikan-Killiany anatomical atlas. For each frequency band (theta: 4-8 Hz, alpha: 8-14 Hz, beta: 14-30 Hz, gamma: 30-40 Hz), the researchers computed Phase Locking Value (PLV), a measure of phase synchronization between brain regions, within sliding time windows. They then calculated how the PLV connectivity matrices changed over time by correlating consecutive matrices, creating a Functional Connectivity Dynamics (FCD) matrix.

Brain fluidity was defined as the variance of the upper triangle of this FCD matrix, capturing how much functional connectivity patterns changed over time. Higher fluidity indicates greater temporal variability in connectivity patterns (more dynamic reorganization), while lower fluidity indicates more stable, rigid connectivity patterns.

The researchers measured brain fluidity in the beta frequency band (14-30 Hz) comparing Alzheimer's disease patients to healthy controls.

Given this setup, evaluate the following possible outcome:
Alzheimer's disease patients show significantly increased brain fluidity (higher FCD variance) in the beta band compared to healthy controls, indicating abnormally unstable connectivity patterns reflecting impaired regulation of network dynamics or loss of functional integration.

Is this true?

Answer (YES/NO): NO